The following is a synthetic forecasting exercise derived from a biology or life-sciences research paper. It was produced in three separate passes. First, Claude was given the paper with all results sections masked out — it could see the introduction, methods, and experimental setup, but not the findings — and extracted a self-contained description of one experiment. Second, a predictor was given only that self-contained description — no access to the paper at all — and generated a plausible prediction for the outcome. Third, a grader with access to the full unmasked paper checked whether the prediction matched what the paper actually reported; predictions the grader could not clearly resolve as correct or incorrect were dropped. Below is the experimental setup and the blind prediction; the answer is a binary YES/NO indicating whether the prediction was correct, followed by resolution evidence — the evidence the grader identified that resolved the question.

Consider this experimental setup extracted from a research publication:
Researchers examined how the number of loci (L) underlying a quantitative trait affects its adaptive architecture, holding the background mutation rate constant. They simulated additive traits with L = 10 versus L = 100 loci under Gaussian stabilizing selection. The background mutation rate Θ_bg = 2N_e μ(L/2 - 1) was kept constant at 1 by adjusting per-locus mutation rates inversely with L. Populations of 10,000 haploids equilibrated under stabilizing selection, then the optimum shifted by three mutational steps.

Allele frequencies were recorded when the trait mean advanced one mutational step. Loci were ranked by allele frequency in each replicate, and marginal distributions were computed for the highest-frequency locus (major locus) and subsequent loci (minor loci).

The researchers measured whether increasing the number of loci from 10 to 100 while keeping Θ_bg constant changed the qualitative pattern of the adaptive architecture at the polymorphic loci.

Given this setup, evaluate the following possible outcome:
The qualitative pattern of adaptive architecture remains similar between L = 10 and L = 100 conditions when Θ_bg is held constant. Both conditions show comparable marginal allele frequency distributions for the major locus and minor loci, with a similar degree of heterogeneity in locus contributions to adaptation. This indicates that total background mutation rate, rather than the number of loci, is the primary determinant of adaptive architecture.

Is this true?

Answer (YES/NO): YES